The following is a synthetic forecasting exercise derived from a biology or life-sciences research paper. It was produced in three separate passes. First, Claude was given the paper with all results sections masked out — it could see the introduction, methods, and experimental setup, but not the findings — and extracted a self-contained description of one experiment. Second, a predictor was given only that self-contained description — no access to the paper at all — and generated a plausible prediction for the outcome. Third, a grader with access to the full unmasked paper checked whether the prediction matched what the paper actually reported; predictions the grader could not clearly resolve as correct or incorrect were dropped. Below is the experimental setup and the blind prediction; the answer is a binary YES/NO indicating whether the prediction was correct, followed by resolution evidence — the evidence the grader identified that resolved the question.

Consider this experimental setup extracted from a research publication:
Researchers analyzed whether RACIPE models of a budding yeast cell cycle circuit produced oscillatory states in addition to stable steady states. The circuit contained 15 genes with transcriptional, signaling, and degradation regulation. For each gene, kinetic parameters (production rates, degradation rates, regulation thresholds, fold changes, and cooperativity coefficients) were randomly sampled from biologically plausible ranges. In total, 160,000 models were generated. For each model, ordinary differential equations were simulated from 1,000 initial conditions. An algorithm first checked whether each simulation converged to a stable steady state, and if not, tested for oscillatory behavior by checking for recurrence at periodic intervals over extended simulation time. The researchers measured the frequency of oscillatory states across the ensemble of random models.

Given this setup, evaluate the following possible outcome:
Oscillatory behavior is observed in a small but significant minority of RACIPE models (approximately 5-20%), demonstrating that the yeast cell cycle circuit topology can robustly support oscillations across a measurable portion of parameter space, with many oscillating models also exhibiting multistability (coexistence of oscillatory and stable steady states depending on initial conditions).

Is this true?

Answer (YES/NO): NO